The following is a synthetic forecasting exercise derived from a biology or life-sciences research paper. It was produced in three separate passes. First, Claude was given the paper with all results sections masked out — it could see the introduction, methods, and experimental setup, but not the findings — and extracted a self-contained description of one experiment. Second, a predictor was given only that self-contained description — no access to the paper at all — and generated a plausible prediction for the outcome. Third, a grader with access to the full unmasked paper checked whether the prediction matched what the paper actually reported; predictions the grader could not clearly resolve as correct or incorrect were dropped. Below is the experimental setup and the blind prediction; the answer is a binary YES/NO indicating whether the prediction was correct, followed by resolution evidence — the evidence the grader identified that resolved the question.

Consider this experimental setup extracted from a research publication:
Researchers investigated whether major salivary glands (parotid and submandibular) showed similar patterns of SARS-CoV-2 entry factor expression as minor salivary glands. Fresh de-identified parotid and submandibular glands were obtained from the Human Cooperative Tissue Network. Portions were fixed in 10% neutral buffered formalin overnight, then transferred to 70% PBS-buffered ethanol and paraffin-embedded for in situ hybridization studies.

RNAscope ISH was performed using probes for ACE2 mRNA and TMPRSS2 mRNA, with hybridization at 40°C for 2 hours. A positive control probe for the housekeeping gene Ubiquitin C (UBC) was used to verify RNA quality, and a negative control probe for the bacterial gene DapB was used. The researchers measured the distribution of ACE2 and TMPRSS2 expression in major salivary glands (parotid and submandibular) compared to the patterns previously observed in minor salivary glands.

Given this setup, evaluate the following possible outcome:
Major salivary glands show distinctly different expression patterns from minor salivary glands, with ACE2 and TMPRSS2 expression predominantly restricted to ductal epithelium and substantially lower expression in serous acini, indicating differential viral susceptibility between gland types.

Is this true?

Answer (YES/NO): NO